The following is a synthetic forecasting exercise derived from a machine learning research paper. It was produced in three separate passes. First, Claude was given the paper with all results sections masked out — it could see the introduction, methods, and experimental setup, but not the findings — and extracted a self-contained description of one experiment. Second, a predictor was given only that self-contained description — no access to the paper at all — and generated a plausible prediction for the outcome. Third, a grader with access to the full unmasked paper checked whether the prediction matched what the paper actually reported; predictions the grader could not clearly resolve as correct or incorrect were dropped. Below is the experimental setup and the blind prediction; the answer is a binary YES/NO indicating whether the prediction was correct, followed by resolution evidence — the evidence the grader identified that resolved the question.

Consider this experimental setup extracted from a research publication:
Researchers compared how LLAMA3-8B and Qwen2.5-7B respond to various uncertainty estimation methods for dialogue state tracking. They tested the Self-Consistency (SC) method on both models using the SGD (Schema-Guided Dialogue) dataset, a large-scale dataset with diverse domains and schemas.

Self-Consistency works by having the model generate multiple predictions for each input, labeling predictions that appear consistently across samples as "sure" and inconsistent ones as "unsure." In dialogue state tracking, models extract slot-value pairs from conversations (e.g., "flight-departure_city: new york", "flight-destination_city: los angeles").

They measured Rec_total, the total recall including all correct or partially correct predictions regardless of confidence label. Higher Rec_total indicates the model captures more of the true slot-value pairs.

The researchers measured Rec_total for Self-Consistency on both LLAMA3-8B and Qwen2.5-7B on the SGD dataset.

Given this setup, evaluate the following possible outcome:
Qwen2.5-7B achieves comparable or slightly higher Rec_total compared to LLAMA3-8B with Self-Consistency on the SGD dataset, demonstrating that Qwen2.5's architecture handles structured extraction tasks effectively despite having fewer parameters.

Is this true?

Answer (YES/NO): NO